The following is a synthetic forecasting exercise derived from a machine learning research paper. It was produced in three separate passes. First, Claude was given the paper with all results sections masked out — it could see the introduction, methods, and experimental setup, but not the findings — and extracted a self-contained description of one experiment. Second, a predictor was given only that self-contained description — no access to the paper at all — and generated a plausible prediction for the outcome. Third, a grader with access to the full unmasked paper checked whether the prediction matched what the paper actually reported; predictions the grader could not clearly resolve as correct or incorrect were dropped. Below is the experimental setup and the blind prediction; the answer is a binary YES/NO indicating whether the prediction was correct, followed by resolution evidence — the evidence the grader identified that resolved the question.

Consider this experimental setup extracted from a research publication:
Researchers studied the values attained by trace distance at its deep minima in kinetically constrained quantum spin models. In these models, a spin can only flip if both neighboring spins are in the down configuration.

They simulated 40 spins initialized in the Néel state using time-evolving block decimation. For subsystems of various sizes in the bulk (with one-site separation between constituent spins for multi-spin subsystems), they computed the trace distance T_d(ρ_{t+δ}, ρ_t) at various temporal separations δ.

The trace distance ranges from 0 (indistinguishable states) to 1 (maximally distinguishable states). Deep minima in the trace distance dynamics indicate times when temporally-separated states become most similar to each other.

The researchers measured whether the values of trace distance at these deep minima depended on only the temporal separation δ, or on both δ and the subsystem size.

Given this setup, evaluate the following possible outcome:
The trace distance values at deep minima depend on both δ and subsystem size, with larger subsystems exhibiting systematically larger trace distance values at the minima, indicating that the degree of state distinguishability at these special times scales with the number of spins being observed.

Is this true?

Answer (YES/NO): NO